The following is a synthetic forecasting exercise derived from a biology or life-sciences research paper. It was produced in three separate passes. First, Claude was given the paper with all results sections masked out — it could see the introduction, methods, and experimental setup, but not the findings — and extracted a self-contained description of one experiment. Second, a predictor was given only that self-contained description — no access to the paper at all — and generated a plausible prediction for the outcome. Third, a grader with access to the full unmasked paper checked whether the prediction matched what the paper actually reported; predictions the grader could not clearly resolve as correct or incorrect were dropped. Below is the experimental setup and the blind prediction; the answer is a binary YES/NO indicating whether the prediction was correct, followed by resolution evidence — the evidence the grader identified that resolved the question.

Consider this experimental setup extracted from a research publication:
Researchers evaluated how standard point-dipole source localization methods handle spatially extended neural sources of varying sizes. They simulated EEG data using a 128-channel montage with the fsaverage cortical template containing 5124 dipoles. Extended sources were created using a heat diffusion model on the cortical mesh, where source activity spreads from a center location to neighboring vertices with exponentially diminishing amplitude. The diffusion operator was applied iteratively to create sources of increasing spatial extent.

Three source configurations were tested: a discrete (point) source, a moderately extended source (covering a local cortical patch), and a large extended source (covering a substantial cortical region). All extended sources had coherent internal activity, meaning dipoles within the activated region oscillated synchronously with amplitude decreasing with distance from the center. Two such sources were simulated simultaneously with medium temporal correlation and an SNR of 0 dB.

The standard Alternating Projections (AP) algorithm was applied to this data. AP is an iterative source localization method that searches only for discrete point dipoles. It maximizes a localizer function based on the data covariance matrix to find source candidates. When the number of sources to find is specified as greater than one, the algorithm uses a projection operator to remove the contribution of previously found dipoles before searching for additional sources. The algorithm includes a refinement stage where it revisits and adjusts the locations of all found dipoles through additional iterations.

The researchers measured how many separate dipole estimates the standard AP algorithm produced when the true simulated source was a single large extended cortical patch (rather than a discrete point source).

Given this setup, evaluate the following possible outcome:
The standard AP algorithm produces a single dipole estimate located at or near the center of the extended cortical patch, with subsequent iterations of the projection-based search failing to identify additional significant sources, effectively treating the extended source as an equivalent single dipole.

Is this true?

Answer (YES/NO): NO